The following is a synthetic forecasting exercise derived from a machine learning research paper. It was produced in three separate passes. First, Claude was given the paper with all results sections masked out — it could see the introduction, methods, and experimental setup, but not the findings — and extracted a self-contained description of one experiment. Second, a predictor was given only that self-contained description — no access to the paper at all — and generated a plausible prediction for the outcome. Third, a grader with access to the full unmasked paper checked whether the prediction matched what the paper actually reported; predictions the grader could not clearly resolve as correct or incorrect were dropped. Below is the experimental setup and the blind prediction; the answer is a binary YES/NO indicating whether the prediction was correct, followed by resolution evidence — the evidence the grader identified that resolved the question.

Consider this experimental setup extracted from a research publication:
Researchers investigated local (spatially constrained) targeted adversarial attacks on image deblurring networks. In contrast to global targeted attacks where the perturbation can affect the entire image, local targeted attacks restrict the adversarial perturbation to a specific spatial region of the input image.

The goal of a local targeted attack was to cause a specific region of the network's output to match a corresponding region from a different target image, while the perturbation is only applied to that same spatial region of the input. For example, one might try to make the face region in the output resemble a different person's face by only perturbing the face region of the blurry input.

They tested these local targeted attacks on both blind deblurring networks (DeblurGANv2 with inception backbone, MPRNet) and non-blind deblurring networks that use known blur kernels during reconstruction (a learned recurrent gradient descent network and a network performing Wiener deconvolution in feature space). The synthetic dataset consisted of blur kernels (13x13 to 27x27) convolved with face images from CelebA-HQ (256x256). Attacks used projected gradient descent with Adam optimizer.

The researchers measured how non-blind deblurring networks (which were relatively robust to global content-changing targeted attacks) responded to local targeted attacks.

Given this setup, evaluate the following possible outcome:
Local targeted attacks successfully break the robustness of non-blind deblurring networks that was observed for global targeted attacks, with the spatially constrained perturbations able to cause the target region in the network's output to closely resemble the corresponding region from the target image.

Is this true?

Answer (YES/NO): NO